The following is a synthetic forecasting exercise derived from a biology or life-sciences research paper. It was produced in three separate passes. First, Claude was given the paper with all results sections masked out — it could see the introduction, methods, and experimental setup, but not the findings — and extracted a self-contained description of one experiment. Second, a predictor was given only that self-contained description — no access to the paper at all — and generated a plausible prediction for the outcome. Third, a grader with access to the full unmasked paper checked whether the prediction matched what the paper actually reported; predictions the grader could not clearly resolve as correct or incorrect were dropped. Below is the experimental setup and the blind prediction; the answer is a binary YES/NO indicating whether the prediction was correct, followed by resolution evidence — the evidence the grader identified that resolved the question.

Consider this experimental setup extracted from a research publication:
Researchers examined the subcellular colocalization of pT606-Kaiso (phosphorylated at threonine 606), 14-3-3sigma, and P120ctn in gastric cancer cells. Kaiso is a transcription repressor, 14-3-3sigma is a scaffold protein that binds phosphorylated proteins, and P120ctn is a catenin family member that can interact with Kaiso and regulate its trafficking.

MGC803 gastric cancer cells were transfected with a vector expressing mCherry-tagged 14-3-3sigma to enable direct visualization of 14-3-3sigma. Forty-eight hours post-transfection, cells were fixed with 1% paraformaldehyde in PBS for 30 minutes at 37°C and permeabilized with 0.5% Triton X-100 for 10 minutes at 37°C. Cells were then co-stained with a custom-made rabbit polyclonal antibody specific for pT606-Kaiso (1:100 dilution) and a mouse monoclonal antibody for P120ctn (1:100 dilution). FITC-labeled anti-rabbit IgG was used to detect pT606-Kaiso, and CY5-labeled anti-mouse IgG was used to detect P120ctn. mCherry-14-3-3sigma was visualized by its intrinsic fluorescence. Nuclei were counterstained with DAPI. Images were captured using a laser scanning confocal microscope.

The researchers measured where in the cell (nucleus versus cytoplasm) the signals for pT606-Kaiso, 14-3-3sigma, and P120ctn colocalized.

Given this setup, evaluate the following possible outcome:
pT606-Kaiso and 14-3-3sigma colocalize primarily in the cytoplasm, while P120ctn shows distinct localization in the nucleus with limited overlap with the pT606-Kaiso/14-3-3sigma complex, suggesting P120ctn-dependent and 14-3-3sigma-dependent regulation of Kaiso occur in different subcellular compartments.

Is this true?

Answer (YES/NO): NO